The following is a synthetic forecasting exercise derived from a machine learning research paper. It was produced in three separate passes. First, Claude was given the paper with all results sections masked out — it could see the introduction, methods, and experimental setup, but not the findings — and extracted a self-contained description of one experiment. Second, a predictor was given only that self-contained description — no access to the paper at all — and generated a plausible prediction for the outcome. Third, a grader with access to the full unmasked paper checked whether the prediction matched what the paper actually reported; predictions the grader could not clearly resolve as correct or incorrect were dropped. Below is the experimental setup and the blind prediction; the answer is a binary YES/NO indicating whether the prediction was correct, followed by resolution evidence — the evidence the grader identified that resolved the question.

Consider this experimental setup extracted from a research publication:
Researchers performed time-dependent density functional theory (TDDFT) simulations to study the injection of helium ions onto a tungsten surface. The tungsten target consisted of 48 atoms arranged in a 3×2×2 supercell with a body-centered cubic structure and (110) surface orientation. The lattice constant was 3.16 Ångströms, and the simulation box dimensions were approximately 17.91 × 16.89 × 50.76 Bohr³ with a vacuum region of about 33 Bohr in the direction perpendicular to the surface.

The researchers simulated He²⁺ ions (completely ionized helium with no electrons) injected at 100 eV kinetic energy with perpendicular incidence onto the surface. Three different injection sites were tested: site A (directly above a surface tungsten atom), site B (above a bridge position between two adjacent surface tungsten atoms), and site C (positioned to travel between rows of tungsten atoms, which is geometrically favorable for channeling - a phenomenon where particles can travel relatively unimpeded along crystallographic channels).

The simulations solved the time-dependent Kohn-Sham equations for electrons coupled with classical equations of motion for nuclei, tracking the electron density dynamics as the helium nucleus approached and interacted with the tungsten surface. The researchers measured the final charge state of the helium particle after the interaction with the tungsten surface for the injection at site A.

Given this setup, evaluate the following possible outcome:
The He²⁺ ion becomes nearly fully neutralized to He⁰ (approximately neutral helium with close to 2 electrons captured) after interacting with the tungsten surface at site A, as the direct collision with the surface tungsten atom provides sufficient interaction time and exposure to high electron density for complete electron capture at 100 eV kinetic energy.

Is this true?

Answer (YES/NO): NO